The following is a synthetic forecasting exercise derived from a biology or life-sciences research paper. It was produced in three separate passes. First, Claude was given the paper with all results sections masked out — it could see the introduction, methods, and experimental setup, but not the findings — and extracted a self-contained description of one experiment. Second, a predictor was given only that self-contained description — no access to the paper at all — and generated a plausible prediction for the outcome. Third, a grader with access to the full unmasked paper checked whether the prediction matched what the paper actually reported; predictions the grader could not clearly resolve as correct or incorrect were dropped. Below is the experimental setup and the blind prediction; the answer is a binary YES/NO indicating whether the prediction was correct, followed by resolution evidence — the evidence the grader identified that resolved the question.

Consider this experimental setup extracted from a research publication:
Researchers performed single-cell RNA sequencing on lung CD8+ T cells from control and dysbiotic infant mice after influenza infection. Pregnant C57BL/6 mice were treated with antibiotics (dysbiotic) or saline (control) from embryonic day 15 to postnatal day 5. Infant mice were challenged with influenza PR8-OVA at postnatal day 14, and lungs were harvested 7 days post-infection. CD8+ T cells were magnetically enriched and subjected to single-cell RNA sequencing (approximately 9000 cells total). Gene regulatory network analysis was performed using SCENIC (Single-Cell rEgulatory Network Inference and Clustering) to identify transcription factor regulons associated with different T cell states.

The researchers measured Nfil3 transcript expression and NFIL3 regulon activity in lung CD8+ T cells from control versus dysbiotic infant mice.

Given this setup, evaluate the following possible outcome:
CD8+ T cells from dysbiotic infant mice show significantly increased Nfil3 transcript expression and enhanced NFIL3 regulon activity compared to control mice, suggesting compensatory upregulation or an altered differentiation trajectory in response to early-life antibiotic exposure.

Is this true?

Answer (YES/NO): NO